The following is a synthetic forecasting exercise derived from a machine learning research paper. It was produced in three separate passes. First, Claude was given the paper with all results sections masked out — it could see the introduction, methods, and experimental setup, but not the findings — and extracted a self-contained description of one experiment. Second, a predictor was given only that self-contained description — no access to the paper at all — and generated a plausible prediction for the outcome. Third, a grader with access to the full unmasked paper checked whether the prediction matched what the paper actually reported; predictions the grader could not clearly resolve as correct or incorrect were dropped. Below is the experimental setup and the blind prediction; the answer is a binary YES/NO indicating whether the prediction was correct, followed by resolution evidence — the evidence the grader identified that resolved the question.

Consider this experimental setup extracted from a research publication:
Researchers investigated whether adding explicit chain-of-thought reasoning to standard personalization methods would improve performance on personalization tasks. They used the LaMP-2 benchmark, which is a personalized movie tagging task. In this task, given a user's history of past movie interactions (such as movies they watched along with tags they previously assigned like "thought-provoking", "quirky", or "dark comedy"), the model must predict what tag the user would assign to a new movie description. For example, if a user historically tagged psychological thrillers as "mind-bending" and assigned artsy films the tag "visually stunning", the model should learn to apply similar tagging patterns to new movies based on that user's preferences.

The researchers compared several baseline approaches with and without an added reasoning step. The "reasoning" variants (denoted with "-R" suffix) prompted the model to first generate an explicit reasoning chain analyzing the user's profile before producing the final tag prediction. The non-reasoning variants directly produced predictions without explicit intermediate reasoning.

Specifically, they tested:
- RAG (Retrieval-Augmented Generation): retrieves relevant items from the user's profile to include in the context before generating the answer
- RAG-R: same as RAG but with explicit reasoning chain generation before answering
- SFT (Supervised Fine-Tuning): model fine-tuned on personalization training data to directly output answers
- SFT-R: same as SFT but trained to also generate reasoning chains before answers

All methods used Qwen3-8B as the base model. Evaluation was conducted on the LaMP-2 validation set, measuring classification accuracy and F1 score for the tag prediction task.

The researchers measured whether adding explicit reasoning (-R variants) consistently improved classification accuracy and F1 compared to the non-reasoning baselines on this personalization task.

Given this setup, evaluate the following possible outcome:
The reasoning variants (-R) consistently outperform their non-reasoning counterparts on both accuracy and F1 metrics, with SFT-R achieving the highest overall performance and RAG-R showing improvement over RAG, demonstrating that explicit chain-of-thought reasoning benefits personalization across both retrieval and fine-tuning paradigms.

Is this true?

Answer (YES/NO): NO